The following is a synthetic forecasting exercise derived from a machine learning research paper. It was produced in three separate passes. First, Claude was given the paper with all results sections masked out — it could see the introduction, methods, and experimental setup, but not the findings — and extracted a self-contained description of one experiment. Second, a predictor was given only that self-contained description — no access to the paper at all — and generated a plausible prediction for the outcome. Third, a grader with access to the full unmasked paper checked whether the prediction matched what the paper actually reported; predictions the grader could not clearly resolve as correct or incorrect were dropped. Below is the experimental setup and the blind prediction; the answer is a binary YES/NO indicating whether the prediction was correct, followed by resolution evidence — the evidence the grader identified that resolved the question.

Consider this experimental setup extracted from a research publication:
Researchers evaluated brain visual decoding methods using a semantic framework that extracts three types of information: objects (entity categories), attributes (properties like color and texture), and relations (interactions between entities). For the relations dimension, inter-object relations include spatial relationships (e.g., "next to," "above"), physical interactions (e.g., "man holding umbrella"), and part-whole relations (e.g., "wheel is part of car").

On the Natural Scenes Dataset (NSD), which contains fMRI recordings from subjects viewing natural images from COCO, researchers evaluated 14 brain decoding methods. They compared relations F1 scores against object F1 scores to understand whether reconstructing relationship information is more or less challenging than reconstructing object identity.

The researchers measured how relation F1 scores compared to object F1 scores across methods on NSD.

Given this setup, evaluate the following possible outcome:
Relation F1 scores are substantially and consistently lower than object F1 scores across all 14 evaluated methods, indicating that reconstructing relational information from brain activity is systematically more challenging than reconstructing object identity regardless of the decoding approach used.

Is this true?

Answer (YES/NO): YES